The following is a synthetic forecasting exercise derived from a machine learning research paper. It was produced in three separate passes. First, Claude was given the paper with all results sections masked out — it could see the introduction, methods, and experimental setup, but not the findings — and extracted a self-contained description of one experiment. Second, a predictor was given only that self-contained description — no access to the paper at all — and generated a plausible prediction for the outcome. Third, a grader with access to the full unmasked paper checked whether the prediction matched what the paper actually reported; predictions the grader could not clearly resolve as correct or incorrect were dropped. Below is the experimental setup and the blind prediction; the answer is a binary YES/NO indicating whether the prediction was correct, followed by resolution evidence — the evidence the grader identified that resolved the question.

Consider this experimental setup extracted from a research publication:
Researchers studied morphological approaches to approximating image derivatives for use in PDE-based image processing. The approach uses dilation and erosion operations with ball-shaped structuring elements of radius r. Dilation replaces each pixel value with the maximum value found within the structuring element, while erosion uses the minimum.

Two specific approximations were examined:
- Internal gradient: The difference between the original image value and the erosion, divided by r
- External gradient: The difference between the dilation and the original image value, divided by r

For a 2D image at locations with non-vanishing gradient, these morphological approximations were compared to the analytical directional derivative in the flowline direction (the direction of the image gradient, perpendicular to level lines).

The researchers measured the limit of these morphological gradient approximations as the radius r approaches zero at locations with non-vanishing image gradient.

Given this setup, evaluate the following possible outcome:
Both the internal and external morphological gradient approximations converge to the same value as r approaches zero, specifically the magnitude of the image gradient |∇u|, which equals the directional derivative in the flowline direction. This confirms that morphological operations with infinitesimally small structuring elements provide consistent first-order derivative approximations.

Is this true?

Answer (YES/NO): YES